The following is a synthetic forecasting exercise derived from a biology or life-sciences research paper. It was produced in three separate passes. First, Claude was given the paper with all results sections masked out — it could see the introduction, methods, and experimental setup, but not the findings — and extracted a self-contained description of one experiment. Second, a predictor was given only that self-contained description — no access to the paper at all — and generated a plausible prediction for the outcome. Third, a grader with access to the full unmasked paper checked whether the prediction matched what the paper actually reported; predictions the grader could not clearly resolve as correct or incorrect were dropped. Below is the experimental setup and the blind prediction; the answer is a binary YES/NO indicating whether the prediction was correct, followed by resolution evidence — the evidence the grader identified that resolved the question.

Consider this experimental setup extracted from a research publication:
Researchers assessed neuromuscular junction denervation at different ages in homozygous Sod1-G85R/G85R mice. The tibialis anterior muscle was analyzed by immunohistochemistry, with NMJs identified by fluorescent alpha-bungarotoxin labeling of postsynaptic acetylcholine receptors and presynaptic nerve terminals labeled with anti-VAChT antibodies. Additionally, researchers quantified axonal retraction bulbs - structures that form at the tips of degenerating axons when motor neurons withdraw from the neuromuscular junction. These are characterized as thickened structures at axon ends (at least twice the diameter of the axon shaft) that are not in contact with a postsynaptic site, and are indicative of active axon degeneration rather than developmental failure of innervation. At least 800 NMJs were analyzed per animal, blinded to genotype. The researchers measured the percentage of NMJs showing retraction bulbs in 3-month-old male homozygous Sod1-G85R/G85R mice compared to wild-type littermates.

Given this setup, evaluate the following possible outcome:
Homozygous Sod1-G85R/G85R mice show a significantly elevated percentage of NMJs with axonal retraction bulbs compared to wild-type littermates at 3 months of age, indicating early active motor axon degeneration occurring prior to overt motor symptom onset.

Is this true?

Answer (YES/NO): YES